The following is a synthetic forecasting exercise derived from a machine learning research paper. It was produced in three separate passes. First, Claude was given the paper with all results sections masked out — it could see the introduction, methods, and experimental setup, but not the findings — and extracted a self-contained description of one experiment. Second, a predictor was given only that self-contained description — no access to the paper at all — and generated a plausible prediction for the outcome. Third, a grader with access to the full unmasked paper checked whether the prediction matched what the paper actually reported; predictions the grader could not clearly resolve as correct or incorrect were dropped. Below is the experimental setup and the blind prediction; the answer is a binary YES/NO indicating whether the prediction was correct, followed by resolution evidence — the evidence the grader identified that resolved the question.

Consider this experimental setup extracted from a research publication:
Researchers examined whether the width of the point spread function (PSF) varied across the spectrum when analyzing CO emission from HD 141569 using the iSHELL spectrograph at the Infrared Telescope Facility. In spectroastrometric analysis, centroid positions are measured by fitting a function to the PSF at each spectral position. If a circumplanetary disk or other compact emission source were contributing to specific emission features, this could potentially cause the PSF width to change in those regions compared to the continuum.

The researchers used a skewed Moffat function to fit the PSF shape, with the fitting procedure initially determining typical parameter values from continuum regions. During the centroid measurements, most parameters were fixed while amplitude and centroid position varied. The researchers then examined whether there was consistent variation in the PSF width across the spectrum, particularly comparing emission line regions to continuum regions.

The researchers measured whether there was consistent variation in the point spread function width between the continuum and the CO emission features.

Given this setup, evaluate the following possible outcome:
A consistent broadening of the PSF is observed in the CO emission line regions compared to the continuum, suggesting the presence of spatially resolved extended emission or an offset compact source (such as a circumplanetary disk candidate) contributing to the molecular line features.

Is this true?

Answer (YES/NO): NO